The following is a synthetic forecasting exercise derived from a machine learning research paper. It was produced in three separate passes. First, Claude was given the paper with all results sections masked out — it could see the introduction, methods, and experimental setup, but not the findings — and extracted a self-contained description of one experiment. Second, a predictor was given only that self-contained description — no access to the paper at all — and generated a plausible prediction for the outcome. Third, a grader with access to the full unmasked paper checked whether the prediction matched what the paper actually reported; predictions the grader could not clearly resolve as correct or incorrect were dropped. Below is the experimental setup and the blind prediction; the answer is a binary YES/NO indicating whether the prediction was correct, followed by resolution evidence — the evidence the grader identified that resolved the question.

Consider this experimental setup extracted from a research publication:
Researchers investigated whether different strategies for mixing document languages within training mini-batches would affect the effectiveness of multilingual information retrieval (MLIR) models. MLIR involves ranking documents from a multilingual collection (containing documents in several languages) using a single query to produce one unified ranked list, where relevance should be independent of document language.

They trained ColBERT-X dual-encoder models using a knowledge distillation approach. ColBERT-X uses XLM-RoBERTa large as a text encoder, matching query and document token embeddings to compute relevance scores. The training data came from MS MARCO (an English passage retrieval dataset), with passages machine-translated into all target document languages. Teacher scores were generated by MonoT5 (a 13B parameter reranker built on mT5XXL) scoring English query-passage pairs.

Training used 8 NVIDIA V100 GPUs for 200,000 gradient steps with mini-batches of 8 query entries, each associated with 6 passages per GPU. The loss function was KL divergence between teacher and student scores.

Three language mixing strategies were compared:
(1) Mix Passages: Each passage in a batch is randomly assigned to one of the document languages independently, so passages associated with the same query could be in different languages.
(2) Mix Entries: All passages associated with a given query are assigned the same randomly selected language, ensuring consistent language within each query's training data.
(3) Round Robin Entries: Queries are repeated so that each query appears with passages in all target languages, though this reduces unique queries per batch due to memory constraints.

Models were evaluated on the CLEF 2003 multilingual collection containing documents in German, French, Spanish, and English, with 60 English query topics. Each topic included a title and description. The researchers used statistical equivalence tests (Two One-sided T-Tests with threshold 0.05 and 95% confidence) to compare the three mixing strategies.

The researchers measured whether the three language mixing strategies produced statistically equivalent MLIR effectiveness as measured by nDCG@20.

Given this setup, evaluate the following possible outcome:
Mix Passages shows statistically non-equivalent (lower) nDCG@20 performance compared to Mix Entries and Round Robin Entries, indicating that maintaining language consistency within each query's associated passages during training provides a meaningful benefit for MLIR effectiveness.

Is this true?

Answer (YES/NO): NO